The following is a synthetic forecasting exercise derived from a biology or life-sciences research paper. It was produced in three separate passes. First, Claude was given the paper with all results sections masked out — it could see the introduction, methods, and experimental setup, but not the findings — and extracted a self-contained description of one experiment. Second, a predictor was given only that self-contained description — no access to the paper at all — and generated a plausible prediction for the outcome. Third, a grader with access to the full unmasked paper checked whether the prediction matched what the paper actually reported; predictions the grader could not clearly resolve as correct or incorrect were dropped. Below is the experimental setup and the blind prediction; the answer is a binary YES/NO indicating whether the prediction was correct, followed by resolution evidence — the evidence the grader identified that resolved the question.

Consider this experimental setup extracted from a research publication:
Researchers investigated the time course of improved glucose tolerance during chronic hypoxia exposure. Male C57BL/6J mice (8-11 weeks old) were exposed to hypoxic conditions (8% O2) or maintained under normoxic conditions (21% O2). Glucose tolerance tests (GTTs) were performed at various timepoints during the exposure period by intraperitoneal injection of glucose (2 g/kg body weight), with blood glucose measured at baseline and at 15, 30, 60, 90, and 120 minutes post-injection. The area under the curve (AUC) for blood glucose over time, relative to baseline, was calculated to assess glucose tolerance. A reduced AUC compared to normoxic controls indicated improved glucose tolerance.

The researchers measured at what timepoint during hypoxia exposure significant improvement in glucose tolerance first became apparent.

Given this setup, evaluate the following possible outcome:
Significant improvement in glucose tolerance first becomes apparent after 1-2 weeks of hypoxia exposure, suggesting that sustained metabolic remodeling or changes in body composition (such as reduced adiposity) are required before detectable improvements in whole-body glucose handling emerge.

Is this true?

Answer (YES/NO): YES